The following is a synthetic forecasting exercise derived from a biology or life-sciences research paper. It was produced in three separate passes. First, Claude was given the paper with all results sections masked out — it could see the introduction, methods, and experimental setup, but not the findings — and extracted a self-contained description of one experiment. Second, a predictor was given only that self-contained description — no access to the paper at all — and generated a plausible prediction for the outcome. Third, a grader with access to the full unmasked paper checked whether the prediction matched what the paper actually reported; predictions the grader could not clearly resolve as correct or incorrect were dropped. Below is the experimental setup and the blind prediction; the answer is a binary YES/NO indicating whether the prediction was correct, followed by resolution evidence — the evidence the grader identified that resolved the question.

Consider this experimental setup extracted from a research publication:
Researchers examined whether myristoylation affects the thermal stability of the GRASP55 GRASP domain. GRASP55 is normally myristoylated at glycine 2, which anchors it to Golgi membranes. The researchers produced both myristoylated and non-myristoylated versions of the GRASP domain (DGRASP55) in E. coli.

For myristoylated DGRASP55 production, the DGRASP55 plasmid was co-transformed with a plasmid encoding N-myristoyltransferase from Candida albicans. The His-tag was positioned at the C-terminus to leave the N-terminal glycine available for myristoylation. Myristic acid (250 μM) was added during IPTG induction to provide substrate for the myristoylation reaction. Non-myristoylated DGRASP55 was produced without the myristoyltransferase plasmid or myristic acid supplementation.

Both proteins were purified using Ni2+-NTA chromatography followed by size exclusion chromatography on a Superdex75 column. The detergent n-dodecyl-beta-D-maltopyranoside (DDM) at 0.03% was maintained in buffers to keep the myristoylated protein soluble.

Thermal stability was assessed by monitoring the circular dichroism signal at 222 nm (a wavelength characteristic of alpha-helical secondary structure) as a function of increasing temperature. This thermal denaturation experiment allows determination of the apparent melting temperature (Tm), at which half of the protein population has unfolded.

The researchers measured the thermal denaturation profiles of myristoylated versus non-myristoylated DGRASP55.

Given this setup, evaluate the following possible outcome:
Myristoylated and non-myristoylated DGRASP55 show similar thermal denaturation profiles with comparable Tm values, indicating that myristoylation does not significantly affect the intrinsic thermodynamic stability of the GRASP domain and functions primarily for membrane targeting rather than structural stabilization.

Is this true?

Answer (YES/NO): NO